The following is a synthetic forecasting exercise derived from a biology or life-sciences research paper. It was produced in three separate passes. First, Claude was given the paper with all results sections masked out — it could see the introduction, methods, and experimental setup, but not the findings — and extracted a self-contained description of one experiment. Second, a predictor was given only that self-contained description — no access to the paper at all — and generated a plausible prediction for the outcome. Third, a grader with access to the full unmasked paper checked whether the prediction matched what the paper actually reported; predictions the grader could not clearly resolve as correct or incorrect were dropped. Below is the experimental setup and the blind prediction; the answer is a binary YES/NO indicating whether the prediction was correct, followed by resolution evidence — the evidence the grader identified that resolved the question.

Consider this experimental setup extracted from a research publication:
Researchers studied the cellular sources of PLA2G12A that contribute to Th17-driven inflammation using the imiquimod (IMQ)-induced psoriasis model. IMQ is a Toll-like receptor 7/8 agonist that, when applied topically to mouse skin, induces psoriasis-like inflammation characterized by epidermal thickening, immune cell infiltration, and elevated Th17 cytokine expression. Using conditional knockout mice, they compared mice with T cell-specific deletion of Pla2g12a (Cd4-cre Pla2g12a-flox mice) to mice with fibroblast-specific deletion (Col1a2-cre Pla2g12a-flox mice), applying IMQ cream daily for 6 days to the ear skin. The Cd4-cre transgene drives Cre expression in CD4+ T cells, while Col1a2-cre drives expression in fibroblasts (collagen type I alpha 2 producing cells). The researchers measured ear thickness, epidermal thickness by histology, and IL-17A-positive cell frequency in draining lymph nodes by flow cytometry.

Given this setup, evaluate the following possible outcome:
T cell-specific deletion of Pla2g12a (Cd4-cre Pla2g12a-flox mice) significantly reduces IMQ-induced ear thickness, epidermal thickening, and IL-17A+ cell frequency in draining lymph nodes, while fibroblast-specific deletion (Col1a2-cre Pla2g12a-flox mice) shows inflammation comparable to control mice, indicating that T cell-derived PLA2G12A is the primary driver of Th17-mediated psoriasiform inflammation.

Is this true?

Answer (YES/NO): NO